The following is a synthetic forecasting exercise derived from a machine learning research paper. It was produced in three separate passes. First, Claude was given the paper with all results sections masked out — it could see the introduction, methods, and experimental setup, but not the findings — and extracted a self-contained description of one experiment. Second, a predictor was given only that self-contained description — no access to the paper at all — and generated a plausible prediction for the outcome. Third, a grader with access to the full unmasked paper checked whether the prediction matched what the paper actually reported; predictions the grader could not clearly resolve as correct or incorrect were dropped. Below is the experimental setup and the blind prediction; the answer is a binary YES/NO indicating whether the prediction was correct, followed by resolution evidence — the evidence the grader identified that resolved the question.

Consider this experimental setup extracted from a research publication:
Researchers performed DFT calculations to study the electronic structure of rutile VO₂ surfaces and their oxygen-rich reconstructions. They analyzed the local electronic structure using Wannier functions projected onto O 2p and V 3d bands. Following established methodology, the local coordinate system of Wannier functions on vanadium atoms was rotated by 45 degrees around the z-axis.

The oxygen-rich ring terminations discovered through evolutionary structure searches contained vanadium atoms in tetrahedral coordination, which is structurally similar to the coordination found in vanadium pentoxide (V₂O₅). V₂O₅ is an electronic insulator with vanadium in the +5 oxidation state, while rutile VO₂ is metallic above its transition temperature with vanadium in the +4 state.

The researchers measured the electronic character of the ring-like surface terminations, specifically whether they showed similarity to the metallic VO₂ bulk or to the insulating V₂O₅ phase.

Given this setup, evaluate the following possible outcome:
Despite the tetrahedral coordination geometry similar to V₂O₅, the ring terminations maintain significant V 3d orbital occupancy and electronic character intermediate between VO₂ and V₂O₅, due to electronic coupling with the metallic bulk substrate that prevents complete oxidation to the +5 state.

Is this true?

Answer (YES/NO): NO